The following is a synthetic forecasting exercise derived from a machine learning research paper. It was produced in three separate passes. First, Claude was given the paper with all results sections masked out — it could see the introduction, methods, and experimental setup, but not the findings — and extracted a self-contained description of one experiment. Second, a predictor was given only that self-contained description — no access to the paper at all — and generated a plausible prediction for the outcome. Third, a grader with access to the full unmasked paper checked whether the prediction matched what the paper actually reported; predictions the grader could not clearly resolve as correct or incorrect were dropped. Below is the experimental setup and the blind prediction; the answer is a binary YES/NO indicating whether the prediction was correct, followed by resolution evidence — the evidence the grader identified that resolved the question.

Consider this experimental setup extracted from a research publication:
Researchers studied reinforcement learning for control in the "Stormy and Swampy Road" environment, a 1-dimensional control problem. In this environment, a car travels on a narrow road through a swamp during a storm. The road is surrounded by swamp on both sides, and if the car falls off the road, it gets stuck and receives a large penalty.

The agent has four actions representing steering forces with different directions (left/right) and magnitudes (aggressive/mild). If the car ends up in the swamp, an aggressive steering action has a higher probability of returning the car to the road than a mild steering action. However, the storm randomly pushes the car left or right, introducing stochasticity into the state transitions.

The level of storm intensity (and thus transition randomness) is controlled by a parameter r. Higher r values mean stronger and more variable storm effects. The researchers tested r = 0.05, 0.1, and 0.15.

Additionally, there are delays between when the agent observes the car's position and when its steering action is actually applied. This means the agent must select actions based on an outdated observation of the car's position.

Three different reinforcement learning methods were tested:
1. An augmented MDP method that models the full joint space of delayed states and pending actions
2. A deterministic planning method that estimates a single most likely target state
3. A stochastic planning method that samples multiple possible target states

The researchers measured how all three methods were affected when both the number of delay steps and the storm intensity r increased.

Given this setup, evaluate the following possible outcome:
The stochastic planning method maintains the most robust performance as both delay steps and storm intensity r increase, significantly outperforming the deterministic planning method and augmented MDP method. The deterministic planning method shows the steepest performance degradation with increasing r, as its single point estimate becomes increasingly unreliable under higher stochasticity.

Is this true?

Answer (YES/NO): NO